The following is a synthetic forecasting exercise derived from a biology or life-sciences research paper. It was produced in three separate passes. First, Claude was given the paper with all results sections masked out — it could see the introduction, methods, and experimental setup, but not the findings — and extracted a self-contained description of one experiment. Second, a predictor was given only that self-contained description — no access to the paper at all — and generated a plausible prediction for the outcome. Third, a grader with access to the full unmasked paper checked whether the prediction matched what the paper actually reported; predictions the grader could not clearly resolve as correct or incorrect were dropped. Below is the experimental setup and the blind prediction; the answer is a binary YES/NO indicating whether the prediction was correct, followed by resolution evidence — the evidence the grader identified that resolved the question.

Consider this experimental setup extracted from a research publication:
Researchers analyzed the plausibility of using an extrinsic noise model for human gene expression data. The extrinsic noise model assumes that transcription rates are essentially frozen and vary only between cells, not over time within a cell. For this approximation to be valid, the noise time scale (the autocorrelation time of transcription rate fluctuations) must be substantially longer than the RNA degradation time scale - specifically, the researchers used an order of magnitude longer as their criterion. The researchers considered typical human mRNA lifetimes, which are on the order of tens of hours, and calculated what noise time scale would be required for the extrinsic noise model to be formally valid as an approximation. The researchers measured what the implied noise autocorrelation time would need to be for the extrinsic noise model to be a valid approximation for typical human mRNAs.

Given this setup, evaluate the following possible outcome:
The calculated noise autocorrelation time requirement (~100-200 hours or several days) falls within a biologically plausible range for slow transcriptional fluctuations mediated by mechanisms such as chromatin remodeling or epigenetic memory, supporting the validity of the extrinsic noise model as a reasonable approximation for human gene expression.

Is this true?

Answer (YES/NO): NO